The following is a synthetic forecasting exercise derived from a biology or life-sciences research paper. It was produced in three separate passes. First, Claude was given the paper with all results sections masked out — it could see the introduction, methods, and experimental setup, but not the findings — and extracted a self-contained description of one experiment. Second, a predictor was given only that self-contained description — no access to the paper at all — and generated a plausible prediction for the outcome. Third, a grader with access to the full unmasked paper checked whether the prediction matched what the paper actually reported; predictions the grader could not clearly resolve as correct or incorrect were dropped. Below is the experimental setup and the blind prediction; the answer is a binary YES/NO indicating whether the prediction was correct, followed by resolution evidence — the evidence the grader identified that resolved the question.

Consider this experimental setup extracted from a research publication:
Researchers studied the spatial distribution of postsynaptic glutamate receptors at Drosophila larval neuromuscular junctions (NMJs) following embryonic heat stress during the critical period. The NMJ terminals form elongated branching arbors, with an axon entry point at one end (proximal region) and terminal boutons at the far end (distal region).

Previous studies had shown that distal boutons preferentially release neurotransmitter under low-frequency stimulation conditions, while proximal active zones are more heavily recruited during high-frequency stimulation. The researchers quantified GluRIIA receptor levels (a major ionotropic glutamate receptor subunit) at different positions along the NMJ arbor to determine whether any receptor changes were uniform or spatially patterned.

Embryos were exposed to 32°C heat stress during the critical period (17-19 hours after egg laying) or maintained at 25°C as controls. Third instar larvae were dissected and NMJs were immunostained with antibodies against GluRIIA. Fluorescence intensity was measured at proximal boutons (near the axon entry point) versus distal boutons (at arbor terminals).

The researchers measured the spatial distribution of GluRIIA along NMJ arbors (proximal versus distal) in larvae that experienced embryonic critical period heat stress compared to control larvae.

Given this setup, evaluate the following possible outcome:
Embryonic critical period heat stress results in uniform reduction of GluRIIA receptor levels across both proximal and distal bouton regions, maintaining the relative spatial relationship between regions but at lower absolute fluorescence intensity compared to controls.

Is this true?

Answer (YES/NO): NO